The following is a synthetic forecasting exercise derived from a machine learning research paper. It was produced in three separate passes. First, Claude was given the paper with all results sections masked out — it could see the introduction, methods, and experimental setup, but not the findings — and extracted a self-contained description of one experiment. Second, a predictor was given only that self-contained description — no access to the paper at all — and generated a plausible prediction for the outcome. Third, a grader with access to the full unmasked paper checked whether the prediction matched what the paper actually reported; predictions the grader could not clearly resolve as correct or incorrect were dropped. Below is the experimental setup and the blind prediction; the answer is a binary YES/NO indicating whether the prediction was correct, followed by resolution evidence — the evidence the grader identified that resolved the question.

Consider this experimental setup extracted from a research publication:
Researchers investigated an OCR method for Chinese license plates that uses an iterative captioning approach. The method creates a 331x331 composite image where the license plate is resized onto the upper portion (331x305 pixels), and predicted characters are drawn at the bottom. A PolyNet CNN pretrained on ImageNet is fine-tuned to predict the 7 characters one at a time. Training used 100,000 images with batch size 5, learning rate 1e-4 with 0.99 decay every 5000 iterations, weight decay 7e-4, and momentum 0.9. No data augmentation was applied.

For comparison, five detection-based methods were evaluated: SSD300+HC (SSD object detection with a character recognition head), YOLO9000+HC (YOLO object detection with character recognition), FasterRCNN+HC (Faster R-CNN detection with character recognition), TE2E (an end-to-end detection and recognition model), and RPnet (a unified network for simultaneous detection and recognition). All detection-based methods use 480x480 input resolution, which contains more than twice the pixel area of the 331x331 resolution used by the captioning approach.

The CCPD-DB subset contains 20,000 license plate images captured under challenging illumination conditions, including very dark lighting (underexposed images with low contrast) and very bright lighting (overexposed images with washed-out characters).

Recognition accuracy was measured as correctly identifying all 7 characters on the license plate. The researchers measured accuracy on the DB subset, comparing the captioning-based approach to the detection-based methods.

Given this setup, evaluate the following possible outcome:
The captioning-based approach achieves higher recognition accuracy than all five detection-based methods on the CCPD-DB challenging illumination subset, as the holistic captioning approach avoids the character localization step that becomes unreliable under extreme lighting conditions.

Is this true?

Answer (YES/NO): NO